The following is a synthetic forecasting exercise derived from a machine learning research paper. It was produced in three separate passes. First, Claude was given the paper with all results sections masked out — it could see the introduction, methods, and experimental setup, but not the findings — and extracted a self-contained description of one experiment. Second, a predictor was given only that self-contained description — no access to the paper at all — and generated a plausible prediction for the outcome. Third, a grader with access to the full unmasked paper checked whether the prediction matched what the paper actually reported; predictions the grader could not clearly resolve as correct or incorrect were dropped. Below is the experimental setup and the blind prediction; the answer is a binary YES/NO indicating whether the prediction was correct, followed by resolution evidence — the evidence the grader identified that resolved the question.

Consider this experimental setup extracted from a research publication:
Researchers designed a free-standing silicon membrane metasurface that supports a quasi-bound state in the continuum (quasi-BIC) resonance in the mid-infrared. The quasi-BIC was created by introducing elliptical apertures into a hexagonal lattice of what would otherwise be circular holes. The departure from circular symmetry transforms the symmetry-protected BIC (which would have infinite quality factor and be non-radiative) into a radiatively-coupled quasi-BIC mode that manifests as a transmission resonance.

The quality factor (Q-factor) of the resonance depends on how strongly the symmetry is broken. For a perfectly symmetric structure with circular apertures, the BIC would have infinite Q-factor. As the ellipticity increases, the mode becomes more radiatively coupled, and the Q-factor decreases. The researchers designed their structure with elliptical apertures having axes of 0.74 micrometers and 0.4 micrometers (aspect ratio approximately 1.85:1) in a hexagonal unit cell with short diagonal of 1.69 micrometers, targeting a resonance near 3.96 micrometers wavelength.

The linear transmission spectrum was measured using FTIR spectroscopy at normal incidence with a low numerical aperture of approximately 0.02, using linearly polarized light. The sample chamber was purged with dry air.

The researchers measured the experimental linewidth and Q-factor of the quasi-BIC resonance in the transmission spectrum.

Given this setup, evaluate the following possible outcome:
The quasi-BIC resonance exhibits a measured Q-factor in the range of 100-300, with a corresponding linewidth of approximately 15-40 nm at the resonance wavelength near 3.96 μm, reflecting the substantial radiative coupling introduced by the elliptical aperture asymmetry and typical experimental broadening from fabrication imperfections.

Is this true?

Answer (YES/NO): NO